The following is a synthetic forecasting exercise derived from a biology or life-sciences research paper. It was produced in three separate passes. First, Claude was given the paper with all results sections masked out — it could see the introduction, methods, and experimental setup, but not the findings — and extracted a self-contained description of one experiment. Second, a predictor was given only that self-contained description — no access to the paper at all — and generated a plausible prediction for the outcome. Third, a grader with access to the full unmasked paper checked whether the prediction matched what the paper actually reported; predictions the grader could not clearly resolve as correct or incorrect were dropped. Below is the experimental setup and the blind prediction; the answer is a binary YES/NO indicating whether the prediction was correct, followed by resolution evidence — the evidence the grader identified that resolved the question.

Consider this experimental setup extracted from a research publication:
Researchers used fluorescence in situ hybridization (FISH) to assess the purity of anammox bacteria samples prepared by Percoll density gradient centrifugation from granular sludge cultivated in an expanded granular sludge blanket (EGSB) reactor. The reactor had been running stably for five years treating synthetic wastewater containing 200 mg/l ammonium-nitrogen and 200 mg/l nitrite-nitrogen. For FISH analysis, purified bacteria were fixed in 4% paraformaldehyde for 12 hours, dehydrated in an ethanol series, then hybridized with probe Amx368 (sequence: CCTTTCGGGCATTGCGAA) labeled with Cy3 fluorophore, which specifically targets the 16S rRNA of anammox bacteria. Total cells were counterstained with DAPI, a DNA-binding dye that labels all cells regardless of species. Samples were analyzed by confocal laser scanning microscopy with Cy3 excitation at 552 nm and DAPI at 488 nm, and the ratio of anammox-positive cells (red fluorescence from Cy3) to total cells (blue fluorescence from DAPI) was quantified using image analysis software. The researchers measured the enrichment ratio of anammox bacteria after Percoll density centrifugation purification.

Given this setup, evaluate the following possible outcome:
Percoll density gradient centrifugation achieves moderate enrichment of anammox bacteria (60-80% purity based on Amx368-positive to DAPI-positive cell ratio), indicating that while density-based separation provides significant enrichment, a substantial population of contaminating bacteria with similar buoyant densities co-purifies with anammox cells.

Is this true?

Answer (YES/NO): NO